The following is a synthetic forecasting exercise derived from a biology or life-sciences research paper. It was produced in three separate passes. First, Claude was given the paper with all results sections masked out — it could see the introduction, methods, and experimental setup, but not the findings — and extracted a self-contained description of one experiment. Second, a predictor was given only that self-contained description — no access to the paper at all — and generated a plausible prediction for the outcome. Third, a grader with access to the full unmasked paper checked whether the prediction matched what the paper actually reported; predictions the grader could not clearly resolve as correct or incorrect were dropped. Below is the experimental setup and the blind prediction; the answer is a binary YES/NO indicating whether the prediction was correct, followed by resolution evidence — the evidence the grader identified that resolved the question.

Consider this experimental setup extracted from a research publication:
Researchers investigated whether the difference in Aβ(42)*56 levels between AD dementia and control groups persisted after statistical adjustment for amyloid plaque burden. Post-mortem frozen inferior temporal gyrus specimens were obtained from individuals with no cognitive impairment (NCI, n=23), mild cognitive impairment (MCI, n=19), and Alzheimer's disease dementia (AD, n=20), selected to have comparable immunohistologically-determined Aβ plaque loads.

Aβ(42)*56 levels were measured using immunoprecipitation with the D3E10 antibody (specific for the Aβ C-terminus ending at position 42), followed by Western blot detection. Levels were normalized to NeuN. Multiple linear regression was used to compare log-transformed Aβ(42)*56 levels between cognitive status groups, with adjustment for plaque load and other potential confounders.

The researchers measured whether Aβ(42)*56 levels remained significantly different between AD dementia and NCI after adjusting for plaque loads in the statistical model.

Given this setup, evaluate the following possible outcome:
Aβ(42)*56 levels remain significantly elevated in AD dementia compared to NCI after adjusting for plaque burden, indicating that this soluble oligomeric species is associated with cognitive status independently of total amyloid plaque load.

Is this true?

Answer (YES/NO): NO